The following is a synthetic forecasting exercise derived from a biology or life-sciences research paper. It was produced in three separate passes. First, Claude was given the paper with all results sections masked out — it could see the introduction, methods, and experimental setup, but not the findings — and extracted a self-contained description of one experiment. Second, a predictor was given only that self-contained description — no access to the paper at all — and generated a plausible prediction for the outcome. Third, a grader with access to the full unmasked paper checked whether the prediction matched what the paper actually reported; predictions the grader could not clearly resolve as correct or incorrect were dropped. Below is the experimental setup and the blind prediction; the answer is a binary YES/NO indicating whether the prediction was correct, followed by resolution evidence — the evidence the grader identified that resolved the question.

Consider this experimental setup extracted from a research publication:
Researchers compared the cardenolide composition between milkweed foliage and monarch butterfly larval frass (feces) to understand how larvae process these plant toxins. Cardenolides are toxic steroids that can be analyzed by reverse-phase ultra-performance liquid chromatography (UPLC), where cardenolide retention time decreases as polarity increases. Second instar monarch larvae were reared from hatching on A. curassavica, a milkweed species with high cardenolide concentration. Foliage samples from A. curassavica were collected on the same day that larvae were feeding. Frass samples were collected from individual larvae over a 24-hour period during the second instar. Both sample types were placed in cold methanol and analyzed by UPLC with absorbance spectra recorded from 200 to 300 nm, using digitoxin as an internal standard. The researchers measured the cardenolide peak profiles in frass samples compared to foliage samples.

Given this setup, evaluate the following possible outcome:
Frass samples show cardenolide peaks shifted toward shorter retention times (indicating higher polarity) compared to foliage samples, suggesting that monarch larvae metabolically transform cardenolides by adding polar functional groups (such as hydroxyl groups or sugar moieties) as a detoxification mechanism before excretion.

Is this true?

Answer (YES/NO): YES